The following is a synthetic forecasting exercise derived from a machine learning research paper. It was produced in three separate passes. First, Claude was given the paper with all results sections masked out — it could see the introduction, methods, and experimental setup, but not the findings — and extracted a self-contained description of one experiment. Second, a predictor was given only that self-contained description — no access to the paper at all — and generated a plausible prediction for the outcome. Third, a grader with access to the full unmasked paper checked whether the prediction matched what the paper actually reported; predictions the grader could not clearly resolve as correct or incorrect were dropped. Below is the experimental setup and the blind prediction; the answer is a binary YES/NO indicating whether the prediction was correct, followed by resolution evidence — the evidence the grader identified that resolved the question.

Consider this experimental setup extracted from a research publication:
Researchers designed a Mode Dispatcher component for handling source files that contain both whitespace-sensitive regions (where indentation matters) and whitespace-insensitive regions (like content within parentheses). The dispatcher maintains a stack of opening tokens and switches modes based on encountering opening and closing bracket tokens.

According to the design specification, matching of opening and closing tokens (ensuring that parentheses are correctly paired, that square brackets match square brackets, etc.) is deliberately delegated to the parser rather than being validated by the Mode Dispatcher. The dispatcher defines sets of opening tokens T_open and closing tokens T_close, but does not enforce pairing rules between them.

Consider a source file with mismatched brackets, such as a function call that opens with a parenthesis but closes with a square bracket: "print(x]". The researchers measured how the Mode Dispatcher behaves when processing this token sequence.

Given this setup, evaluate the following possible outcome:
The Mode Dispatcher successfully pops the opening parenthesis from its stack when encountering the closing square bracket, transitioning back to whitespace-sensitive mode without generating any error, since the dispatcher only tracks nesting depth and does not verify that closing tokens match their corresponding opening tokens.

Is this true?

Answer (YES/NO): YES